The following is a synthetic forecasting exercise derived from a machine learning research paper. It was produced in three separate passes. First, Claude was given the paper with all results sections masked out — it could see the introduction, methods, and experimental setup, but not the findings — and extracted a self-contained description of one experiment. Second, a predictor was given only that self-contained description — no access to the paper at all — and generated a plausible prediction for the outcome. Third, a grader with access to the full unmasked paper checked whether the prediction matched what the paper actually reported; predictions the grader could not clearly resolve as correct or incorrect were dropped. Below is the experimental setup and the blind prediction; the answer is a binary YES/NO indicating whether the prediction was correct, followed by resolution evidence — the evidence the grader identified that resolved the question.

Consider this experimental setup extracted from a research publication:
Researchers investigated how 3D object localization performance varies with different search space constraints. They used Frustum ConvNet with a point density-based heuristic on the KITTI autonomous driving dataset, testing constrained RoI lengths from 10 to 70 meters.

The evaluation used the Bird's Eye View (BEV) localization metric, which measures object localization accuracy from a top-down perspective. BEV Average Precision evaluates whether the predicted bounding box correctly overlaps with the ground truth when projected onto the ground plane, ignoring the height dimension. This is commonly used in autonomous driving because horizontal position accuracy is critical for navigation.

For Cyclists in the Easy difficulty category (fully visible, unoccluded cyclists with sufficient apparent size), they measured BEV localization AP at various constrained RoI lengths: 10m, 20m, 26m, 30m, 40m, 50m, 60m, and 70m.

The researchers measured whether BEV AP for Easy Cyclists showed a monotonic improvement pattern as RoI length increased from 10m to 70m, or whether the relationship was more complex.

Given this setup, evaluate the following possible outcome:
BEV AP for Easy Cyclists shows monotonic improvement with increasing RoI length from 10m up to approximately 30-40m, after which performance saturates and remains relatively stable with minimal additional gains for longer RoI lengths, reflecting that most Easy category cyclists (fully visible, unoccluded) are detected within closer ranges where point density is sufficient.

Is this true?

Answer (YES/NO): NO